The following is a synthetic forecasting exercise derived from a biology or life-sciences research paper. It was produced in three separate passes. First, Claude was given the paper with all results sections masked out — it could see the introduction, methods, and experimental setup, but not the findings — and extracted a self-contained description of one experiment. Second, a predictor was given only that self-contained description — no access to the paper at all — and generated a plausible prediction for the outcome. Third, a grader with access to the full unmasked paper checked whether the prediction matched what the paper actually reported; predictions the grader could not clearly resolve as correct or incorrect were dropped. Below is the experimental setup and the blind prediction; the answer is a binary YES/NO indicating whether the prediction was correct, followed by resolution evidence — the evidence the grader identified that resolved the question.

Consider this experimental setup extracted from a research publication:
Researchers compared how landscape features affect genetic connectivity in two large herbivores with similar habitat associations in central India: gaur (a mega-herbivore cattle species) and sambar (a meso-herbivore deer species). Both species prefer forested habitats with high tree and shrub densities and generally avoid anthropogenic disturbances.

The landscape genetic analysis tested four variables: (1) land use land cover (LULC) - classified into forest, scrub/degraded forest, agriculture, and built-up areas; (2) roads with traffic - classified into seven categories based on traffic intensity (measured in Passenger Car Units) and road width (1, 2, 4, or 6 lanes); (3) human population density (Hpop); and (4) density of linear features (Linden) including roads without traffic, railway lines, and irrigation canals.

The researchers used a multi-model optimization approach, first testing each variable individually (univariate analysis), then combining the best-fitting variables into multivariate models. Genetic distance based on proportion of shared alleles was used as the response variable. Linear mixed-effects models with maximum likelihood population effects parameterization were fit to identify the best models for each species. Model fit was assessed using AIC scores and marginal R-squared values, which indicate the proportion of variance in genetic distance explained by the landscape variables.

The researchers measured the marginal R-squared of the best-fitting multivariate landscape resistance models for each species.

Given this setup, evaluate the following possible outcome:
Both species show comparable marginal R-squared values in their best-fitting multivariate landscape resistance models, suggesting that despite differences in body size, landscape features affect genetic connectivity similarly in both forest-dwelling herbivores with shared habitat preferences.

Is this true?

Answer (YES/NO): NO